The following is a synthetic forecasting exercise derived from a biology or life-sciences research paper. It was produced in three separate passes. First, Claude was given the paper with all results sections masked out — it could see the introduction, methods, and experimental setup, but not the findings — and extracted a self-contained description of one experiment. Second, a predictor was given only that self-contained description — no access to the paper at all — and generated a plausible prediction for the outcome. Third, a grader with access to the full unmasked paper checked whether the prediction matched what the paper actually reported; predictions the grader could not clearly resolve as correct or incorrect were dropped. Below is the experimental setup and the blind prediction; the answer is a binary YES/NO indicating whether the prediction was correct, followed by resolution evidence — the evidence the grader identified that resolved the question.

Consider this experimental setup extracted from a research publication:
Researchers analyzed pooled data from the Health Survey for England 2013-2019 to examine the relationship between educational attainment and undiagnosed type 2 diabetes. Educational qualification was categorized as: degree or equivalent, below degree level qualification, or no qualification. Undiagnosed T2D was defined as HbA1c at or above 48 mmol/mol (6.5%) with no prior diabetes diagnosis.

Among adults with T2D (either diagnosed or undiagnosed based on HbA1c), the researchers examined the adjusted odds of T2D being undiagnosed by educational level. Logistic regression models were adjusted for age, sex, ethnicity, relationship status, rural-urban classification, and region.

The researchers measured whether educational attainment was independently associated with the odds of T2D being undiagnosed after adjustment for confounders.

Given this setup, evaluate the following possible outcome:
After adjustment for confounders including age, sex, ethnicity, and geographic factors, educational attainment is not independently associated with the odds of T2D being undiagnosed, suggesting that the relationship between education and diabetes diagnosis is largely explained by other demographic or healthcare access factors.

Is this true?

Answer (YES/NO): YES